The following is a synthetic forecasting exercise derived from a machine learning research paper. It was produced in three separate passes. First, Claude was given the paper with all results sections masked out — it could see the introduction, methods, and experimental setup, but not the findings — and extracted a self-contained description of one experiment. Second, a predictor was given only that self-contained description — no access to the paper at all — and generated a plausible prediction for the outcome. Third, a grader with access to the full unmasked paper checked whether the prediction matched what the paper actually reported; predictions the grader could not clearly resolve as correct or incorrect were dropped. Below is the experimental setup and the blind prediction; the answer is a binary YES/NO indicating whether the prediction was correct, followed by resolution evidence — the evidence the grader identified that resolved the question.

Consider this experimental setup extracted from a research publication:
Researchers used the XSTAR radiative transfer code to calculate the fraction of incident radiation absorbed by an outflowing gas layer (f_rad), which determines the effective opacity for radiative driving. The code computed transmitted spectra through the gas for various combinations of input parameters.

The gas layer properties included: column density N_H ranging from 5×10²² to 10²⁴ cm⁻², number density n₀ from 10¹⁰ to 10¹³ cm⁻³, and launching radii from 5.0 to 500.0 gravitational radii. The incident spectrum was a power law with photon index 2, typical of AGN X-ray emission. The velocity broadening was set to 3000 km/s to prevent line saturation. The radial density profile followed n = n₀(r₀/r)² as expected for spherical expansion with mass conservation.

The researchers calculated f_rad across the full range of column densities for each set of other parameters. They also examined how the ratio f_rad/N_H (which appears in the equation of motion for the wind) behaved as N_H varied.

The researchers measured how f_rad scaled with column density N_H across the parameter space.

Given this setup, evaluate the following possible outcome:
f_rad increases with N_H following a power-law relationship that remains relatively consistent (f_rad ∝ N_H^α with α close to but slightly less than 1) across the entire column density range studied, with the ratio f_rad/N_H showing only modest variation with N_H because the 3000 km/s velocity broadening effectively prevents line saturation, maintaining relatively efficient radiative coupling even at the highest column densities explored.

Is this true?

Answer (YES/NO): YES